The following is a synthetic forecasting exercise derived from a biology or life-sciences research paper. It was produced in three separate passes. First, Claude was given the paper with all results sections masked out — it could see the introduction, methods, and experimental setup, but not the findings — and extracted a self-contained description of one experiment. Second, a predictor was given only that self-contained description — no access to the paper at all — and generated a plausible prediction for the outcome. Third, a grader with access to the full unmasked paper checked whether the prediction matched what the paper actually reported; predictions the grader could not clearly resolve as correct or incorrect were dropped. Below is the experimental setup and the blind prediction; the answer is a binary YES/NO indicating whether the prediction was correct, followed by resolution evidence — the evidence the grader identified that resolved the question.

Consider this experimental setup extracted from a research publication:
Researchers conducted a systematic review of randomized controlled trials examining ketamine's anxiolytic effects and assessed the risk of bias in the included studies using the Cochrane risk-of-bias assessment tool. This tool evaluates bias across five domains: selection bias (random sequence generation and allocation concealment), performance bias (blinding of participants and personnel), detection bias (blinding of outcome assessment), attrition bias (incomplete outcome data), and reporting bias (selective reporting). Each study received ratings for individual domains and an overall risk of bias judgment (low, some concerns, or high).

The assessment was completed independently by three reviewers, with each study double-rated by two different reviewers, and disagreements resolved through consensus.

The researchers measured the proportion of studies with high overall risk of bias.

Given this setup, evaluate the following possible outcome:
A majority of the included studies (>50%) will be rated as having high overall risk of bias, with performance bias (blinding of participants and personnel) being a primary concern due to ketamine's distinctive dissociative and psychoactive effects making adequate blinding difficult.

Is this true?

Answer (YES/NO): YES